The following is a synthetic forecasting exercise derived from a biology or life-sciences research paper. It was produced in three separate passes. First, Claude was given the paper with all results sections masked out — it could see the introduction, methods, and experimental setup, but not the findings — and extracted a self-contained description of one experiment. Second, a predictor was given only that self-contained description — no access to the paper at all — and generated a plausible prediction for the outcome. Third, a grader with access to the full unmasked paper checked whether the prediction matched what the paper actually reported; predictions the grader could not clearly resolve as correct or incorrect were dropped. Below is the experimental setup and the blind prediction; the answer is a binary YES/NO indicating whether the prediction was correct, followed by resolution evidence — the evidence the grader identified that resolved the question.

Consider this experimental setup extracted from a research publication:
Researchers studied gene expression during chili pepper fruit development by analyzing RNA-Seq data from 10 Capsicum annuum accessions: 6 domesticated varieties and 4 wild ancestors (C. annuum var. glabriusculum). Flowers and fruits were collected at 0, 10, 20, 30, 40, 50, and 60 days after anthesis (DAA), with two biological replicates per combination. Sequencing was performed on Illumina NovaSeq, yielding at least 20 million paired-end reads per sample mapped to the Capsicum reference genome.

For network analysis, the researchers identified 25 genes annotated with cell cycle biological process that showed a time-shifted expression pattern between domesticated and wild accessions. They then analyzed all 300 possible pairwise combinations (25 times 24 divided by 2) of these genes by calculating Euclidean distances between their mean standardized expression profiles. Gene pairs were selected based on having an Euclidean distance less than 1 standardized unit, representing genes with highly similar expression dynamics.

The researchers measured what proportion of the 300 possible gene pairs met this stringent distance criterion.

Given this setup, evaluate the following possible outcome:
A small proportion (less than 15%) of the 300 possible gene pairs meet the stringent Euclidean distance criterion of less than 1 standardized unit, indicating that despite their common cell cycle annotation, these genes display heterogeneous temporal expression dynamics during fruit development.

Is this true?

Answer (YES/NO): YES